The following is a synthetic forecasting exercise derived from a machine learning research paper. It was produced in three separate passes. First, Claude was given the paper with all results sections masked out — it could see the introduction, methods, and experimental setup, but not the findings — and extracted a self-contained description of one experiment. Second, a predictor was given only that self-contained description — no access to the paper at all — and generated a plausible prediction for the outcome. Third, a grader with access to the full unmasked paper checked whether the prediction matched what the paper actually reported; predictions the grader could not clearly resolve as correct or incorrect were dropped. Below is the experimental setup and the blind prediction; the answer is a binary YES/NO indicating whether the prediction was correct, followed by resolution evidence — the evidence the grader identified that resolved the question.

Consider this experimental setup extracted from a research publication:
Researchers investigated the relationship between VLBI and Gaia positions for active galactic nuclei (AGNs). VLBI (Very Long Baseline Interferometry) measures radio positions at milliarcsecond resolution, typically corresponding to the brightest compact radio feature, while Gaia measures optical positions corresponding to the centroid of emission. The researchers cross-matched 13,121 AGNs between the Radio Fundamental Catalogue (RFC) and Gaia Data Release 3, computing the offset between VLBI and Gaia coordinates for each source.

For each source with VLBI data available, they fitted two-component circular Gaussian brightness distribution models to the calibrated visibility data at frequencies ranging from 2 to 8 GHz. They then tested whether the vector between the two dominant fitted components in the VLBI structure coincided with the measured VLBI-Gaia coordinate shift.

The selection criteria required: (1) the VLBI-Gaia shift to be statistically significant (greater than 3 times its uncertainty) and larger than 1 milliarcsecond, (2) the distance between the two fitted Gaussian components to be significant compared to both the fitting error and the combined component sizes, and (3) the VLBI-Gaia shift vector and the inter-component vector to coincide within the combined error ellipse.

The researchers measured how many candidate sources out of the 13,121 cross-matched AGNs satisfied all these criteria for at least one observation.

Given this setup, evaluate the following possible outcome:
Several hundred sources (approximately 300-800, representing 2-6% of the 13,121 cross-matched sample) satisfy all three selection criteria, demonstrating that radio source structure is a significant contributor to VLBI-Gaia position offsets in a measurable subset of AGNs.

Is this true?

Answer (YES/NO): NO